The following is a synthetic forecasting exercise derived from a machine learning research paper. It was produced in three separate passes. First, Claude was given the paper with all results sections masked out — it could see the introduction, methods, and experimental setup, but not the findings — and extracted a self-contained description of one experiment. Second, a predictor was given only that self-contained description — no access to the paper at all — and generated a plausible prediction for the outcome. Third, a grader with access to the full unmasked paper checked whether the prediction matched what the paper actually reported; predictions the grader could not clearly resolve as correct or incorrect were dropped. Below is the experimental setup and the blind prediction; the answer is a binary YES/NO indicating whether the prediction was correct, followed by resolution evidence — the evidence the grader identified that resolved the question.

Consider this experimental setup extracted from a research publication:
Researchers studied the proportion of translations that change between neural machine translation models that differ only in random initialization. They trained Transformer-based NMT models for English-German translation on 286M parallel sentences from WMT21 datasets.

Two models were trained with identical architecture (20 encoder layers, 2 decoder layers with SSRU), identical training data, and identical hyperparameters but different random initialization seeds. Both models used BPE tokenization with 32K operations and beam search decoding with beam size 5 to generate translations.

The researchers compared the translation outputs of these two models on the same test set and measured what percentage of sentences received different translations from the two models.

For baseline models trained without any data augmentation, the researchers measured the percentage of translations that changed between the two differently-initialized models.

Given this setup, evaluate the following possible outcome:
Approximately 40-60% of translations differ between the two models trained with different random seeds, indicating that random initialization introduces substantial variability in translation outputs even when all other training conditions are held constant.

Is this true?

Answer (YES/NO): NO